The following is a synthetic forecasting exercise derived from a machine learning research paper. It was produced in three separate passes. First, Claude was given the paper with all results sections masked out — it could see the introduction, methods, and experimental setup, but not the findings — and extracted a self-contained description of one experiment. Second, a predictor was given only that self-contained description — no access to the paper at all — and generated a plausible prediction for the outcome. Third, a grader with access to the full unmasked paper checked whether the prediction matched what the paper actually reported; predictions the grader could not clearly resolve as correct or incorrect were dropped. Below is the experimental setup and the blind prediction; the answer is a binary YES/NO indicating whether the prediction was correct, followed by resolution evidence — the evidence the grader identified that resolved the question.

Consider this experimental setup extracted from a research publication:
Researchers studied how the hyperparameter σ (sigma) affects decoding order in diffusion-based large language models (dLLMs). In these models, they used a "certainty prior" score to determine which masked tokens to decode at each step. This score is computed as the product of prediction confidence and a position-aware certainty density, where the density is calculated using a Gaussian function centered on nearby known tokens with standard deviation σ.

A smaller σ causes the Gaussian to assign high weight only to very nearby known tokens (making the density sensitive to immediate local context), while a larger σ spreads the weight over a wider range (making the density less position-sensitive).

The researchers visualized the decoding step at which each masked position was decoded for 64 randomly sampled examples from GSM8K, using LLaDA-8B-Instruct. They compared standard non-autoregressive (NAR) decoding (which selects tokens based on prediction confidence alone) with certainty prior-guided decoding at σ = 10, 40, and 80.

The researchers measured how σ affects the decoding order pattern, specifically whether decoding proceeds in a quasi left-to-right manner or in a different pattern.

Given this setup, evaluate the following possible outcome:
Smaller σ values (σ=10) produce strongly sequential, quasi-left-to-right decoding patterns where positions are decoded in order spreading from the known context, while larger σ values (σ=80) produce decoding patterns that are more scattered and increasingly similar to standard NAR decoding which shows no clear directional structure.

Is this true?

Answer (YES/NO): NO